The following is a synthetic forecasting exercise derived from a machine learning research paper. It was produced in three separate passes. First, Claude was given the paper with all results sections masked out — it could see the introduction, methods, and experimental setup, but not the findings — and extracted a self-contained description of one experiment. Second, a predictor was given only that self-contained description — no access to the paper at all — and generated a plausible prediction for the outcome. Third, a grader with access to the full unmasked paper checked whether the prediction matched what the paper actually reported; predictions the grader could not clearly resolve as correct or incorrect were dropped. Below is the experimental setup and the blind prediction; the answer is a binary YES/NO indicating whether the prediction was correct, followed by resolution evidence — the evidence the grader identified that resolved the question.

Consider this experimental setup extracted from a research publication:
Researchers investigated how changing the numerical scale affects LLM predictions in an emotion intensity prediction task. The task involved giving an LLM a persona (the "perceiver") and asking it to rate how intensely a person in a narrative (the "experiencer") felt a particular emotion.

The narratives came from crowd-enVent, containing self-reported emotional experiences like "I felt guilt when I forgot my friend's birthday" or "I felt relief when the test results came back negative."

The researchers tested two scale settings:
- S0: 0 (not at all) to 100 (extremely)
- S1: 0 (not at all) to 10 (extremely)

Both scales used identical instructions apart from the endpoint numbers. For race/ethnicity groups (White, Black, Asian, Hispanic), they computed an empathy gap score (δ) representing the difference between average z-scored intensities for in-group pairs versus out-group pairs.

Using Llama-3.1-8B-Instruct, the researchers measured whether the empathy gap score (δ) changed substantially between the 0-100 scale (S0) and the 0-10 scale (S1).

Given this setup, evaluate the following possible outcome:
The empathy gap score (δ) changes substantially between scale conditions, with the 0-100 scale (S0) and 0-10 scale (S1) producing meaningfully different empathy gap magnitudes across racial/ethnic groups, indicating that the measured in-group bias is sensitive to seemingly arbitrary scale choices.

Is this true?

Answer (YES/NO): NO